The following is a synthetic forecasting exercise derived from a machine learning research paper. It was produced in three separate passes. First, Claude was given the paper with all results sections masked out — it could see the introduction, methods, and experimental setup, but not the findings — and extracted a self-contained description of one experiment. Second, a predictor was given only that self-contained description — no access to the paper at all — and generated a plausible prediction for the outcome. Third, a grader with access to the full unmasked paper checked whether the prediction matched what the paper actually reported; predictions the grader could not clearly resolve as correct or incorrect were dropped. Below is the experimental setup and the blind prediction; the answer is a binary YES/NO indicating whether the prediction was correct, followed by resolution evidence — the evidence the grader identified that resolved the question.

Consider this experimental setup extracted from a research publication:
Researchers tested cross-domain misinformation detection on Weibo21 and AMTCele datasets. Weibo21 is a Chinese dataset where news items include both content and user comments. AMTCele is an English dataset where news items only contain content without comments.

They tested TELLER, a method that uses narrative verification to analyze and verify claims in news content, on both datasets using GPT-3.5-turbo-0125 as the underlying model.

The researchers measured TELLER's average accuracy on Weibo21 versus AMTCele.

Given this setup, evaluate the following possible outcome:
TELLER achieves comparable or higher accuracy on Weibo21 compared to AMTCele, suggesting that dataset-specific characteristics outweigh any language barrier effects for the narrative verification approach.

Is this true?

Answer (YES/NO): NO